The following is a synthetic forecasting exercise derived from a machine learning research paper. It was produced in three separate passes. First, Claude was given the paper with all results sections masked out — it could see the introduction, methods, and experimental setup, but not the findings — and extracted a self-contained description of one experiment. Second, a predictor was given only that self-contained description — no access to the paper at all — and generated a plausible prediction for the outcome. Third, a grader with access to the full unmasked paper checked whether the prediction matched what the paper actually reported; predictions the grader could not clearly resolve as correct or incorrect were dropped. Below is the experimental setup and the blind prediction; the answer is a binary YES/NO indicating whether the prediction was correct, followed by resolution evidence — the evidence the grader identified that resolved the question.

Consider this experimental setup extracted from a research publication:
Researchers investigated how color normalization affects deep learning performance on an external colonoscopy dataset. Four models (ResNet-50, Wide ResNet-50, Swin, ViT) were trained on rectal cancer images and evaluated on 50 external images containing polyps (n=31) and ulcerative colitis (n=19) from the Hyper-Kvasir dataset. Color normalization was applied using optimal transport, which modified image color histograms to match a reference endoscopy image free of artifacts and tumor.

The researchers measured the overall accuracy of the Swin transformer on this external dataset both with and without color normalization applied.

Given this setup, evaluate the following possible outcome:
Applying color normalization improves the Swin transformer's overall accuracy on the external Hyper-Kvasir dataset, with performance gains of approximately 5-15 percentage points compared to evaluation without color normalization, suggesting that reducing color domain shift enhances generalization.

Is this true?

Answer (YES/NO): NO